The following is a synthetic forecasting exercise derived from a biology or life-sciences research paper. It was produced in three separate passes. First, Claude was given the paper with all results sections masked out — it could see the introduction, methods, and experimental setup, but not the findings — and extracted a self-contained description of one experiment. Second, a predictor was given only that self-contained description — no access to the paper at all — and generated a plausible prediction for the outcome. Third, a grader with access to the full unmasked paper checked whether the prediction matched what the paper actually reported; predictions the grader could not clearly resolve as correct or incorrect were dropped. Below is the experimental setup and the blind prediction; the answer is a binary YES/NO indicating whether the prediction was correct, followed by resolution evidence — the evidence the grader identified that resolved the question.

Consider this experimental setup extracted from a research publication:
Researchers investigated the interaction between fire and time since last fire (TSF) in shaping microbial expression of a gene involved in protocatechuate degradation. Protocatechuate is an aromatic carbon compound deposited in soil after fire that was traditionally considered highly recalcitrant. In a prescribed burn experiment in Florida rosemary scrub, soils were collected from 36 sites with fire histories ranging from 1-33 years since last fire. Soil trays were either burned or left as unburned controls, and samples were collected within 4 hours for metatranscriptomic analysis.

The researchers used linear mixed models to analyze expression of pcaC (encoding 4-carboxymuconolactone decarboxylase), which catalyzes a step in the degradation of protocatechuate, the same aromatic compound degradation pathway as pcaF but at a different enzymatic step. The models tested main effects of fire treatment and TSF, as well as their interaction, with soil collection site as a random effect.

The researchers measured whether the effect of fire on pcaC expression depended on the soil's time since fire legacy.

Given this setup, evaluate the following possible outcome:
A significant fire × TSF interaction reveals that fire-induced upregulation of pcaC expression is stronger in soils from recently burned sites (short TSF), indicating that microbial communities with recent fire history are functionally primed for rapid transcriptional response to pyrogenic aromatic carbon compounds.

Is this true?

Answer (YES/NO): NO